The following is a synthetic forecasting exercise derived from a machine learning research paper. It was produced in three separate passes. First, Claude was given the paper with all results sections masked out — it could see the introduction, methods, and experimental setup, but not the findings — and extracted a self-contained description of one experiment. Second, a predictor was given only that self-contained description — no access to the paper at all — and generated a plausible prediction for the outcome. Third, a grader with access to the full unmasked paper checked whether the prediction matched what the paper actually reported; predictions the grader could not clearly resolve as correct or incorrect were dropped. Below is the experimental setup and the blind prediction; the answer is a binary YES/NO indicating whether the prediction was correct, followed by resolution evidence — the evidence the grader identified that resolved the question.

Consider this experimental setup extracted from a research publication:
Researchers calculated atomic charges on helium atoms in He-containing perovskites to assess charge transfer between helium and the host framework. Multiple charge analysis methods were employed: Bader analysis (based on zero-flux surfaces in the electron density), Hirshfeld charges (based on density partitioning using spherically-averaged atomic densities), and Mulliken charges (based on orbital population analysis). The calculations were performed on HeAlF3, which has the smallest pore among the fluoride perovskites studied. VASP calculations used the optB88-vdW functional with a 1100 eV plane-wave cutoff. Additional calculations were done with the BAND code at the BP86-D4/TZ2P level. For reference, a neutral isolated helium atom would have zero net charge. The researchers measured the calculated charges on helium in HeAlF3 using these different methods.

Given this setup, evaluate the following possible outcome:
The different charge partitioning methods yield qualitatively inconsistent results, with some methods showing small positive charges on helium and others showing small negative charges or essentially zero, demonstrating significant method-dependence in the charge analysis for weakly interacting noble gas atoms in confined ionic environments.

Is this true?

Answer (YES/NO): YES